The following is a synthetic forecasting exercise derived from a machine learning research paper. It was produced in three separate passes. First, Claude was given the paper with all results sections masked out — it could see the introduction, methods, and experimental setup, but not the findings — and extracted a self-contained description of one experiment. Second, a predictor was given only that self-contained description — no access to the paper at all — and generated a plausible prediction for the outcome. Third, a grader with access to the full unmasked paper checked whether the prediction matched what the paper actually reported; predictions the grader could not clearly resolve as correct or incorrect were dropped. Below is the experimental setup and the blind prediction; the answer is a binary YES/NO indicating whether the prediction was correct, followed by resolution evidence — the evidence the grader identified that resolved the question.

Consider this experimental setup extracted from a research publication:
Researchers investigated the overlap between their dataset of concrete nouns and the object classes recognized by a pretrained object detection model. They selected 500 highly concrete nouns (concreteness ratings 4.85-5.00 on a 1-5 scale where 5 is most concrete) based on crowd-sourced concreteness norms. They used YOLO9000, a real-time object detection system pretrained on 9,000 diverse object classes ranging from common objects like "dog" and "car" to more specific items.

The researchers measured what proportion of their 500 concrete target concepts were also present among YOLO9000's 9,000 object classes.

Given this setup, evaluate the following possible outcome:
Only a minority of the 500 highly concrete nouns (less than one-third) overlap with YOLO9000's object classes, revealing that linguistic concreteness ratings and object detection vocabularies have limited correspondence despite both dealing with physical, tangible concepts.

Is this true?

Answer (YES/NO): NO